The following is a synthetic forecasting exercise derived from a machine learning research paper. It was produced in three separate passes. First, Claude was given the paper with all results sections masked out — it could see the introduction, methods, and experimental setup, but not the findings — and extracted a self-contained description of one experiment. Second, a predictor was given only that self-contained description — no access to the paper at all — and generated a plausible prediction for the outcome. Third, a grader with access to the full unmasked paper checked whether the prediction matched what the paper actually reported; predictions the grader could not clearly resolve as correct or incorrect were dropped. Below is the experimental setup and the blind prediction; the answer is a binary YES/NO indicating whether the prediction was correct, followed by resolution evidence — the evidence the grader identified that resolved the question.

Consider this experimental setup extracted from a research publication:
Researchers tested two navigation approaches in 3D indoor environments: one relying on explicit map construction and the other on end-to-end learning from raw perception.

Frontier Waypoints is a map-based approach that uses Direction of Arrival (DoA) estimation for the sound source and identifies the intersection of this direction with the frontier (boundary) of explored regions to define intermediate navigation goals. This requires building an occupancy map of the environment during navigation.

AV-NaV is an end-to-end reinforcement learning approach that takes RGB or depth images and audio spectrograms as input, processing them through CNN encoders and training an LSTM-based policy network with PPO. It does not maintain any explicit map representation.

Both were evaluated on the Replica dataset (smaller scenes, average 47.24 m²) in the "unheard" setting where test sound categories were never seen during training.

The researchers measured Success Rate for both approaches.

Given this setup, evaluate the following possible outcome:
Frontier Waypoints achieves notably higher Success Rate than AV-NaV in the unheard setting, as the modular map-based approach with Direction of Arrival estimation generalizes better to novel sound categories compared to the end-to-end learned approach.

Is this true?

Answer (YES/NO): NO